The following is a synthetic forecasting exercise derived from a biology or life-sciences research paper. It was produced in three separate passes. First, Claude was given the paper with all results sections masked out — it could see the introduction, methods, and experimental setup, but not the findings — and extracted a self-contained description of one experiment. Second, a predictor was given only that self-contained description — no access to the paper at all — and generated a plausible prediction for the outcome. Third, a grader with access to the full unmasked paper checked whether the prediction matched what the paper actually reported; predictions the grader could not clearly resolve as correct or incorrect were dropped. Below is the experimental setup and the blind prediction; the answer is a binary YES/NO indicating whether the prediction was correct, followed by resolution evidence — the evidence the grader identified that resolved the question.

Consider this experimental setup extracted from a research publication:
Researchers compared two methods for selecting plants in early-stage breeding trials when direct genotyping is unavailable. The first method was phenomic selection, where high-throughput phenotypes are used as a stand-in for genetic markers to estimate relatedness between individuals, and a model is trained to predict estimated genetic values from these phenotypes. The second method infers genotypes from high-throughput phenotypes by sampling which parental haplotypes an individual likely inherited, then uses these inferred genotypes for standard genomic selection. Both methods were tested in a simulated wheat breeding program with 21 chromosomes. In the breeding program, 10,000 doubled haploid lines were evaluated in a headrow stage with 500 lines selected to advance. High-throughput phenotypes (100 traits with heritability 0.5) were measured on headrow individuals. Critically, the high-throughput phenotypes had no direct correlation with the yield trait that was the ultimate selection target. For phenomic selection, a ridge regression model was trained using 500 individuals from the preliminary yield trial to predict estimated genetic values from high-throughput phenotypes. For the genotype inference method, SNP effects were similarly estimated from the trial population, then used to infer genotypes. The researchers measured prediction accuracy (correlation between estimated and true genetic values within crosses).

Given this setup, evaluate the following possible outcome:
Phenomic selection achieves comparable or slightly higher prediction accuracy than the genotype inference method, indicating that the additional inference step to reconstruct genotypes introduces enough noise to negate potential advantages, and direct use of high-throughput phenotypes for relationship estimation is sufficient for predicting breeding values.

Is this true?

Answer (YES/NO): NO